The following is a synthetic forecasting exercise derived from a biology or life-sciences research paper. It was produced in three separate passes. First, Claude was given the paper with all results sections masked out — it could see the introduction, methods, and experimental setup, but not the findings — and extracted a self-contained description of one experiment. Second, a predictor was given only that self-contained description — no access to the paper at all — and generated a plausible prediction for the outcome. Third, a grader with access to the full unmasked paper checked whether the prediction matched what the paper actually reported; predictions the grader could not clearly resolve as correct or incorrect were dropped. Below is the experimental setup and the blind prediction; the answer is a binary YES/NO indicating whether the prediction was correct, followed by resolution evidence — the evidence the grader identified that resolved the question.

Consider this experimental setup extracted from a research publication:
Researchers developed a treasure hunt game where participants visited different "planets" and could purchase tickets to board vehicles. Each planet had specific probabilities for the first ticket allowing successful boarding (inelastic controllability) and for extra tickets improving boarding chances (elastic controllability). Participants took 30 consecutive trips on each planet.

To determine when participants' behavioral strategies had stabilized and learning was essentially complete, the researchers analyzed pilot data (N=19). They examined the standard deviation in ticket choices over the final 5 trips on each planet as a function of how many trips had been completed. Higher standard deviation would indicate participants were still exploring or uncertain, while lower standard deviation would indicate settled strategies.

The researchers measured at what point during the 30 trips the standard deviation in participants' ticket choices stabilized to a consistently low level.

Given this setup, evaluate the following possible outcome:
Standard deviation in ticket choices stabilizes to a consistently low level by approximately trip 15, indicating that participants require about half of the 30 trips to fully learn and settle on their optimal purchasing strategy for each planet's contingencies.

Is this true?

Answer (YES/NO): YES